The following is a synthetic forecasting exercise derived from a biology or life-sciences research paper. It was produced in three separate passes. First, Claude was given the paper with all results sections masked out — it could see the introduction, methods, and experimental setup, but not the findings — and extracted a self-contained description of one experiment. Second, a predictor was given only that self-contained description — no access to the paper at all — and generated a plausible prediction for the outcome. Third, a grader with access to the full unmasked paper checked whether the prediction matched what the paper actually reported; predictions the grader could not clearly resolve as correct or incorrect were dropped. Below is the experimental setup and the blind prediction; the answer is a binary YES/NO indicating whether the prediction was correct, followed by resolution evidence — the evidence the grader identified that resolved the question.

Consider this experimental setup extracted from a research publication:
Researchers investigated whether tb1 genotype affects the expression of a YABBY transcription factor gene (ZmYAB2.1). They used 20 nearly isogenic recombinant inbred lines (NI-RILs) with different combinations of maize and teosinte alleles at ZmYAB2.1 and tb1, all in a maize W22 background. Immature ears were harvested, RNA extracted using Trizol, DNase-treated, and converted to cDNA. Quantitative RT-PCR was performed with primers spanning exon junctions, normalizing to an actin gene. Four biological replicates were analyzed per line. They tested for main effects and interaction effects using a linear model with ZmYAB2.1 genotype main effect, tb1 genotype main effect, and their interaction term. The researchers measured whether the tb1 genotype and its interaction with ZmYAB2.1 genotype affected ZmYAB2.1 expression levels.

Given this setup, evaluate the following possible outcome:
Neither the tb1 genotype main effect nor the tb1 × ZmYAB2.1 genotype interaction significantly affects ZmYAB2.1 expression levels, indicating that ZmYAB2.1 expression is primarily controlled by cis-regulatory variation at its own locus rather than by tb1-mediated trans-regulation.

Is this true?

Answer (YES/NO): NO